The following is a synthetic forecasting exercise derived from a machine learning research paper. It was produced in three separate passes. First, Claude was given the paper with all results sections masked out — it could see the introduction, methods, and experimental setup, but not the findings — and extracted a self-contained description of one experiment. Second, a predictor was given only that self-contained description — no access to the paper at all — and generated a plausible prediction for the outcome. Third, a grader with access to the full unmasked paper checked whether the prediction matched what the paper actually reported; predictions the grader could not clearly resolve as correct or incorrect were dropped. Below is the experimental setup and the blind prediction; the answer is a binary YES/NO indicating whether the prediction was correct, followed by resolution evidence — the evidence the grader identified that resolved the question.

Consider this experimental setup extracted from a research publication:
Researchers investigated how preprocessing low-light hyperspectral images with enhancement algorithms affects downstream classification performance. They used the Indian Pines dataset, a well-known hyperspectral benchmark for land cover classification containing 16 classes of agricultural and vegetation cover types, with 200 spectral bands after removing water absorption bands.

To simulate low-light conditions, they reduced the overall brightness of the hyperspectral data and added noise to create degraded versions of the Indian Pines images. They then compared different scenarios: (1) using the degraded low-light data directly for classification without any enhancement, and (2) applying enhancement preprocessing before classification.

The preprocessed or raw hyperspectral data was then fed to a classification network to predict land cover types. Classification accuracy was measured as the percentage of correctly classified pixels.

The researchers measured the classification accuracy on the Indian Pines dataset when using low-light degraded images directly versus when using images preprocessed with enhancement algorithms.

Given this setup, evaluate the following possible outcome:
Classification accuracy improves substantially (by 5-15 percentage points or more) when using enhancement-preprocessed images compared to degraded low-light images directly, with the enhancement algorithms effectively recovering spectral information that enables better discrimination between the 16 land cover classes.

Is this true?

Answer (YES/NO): YES